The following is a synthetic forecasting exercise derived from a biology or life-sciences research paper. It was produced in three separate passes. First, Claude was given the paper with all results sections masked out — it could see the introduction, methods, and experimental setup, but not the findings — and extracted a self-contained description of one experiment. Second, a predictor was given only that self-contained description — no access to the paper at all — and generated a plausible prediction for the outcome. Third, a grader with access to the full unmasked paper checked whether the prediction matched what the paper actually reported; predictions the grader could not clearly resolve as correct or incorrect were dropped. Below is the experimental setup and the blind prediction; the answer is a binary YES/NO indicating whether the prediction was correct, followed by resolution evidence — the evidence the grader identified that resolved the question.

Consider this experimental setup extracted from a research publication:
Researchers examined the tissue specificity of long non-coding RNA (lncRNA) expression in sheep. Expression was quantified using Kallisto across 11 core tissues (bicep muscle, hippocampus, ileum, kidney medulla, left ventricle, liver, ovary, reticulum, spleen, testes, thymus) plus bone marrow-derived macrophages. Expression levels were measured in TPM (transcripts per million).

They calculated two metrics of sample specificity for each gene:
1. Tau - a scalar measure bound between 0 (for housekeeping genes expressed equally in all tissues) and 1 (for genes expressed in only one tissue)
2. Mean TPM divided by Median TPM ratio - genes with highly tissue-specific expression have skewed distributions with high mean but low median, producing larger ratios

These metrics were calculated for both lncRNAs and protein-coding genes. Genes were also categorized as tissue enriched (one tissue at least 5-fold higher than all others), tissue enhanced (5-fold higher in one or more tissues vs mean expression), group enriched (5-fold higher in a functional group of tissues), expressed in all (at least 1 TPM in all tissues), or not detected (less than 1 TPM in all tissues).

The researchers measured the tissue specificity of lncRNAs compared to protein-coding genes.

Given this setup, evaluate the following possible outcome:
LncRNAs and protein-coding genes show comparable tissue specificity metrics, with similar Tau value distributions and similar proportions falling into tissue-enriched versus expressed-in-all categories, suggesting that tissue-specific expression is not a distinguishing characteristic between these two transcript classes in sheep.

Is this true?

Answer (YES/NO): NO